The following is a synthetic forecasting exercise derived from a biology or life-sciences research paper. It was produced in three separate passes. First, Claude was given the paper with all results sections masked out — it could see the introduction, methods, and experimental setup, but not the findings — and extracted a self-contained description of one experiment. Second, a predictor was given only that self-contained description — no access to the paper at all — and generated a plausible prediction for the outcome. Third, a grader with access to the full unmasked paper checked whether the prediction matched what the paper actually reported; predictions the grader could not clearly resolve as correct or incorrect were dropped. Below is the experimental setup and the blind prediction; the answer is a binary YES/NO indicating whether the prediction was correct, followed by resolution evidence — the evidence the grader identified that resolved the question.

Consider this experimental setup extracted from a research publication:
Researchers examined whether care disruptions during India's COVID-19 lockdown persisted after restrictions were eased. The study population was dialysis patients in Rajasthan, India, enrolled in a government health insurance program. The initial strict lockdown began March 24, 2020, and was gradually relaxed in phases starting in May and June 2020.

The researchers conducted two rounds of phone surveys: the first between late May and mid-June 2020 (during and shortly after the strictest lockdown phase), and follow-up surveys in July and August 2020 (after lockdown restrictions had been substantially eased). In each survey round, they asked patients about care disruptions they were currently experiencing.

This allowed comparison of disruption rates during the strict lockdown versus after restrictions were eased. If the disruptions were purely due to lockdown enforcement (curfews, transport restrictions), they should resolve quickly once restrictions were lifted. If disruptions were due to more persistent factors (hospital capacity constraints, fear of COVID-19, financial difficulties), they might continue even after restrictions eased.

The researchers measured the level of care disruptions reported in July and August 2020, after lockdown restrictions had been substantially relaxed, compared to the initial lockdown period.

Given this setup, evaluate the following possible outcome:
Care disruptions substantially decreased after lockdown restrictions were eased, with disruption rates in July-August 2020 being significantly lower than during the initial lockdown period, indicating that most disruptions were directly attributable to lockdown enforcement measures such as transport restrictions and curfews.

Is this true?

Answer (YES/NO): NO